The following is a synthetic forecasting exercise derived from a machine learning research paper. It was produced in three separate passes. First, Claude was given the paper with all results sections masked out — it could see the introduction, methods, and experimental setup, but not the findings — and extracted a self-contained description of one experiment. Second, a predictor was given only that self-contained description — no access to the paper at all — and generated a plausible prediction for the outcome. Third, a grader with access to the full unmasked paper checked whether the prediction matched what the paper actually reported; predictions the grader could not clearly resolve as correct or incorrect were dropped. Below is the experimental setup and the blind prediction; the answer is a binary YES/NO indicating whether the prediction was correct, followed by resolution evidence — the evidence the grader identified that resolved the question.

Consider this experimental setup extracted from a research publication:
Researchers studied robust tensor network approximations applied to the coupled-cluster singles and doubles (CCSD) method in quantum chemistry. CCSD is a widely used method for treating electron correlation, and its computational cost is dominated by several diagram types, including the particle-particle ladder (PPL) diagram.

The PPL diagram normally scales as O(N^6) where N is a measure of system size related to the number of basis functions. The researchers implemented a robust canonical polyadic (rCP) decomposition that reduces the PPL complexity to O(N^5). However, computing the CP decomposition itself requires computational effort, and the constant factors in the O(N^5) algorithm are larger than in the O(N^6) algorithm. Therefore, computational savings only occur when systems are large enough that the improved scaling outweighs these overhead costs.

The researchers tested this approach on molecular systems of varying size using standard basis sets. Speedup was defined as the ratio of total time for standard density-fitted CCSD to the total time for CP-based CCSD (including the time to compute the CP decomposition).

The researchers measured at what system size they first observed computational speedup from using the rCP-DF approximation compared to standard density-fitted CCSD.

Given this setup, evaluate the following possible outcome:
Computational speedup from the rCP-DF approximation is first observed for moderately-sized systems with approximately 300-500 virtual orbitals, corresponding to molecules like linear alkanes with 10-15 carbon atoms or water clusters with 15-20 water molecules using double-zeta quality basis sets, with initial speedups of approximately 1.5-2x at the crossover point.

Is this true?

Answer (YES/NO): NO